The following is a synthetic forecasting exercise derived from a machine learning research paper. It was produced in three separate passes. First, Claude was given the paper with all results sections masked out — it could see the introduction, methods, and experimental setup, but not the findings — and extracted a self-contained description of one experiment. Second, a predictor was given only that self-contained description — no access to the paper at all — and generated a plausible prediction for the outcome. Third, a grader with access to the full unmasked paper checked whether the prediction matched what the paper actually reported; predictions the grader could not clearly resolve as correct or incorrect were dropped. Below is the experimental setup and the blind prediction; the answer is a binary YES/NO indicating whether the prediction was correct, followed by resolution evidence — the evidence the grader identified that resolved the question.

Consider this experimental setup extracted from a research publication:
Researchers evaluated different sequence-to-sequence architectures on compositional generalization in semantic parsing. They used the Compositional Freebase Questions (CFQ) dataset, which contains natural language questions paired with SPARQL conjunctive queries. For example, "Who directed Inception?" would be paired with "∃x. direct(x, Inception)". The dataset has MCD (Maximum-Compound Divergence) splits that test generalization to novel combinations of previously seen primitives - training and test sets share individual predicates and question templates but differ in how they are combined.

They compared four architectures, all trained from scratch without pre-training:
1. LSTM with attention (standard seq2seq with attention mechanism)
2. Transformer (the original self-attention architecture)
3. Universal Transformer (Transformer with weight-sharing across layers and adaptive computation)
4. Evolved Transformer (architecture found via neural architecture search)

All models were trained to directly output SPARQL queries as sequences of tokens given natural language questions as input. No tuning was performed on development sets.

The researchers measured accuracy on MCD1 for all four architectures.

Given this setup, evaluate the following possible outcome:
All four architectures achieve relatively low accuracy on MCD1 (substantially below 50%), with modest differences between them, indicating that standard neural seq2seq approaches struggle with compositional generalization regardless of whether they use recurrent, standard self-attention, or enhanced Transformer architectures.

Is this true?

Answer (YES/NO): YES